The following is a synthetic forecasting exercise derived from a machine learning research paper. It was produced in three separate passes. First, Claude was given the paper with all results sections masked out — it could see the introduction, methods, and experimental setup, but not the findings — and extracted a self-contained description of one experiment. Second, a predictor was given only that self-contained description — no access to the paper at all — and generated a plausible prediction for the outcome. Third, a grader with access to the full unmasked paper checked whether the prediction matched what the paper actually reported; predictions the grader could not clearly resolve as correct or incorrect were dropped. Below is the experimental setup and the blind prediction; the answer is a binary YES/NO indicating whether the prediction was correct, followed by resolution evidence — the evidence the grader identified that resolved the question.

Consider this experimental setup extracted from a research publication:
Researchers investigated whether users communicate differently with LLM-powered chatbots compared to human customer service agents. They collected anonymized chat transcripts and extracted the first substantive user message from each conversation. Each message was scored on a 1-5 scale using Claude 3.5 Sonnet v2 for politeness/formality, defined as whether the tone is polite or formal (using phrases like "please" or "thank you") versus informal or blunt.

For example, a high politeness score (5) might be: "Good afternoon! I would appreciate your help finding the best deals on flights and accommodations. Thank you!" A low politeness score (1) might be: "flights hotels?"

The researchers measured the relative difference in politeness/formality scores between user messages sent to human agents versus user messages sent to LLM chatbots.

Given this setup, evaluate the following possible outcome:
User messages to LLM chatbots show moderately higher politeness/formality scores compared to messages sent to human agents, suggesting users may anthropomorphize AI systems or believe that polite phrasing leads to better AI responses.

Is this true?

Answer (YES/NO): NO